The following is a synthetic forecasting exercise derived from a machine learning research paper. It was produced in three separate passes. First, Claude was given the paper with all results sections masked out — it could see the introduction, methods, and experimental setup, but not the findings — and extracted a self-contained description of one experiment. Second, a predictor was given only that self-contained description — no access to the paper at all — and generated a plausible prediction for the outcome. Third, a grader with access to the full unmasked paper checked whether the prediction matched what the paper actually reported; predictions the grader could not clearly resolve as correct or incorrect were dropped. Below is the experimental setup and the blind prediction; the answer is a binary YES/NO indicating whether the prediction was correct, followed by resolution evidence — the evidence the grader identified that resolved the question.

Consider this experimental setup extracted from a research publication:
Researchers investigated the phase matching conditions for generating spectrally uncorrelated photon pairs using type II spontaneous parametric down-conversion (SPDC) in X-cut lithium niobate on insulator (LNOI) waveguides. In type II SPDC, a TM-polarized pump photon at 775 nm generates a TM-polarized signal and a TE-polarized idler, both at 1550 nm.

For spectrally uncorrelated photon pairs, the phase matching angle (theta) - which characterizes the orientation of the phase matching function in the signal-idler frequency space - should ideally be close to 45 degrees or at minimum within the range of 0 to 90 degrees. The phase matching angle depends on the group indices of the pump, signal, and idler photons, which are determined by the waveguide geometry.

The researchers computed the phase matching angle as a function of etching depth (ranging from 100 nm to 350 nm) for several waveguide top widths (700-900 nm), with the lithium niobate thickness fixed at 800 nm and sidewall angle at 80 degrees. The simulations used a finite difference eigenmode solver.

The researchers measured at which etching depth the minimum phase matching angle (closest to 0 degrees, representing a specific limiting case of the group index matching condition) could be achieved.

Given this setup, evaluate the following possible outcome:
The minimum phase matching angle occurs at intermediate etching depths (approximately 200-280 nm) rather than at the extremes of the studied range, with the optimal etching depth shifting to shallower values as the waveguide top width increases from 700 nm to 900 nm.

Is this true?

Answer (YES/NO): NO